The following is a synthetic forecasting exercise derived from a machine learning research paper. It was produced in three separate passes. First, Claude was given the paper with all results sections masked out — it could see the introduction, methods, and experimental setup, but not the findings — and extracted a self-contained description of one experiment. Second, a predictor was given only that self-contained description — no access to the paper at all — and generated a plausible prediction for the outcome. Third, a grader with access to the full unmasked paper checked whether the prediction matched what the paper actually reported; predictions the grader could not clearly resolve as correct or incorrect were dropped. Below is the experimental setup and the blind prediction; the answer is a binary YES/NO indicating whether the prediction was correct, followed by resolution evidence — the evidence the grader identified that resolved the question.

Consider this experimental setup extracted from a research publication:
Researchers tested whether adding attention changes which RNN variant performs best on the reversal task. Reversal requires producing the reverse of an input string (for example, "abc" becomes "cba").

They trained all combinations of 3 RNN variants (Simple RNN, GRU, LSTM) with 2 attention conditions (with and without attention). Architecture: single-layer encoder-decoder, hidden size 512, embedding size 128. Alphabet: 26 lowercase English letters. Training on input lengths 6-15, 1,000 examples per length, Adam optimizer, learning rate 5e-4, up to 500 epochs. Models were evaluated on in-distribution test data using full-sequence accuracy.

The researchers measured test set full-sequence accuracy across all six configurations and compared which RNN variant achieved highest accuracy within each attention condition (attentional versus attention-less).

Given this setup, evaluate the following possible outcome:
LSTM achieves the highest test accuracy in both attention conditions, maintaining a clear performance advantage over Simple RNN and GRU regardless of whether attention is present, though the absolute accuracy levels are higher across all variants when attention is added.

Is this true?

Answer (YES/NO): NO